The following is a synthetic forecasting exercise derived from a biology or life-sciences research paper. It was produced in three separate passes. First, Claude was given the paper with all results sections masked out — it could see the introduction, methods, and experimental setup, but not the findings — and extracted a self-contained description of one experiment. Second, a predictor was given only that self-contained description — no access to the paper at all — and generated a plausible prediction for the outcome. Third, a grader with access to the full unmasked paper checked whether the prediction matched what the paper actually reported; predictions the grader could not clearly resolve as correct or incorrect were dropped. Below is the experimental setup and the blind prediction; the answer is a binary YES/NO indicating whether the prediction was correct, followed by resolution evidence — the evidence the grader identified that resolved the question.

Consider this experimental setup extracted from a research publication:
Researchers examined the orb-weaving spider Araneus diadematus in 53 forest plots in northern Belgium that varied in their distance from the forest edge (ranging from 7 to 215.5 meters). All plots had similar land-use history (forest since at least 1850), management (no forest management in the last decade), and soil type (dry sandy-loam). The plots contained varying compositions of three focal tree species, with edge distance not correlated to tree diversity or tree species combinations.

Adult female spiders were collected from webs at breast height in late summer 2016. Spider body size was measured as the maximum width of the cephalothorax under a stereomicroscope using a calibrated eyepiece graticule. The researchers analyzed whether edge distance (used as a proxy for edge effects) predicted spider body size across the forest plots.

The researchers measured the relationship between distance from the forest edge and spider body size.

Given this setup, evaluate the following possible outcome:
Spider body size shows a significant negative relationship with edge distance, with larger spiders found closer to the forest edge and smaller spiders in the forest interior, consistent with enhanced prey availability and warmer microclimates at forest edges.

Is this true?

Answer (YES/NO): NO